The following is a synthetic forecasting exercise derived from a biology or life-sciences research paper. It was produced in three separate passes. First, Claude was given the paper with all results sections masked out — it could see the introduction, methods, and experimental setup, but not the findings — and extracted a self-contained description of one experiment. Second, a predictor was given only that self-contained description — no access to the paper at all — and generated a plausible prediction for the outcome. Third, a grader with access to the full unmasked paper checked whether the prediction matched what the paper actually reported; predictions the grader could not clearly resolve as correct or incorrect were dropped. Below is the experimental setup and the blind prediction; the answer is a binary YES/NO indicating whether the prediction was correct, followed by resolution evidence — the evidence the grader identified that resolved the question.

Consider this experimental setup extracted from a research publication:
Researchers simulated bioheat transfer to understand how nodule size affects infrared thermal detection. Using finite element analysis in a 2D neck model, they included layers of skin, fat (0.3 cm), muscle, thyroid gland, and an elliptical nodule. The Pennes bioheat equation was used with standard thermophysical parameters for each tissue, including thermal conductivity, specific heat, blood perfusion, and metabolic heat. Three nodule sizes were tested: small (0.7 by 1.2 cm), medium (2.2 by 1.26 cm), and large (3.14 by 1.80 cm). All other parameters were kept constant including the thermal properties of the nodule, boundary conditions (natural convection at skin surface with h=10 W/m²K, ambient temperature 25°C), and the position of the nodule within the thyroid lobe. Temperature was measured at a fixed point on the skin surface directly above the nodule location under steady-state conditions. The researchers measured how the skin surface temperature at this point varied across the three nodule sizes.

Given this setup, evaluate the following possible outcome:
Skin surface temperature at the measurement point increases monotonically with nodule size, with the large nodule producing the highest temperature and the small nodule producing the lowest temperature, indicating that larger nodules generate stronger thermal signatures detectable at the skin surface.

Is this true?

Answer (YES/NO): YES